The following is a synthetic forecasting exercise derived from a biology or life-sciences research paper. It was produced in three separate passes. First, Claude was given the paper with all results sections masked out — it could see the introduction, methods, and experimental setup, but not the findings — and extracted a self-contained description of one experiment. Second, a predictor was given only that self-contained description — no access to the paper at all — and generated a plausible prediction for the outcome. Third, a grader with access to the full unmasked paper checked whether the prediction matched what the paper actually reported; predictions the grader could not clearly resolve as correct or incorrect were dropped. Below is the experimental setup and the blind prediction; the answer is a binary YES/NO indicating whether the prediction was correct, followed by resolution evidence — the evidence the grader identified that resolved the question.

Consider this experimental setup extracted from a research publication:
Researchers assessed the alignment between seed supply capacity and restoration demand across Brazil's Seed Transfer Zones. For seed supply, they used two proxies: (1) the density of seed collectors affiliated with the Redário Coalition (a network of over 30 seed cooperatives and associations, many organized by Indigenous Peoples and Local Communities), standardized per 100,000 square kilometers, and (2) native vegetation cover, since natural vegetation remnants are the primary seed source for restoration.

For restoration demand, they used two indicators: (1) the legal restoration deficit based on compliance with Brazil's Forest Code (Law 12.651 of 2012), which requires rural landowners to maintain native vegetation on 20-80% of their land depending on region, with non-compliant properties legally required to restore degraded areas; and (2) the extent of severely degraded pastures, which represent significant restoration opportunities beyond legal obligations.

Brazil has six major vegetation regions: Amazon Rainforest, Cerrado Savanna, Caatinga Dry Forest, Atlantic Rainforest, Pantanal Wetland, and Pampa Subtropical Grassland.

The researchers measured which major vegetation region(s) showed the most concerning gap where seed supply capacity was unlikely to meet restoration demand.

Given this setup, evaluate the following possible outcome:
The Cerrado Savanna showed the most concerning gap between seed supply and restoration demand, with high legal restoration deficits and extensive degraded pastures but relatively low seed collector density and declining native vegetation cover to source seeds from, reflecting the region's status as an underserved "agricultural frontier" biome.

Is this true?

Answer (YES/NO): YES